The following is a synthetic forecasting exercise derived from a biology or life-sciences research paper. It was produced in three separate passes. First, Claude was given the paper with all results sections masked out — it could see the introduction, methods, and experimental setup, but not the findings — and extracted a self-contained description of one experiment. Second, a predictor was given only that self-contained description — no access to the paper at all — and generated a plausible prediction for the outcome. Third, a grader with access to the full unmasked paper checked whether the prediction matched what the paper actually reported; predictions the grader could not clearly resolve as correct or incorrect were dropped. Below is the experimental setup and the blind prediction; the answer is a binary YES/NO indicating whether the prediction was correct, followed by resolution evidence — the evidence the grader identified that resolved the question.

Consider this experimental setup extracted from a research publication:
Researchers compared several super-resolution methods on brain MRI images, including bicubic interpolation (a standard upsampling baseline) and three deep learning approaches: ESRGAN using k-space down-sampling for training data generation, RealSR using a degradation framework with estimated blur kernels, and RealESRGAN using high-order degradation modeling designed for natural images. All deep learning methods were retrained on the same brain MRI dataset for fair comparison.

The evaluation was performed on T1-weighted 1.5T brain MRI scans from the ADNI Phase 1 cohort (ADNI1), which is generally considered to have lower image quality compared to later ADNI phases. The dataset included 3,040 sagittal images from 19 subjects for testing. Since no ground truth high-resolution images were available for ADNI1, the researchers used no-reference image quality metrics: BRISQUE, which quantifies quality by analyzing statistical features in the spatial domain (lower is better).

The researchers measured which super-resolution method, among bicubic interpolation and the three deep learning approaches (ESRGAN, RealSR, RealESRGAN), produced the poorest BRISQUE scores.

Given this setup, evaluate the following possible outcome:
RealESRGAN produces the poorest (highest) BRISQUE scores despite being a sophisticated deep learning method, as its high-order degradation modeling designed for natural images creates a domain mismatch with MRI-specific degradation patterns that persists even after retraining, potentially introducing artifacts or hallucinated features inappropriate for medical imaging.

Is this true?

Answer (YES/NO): NO